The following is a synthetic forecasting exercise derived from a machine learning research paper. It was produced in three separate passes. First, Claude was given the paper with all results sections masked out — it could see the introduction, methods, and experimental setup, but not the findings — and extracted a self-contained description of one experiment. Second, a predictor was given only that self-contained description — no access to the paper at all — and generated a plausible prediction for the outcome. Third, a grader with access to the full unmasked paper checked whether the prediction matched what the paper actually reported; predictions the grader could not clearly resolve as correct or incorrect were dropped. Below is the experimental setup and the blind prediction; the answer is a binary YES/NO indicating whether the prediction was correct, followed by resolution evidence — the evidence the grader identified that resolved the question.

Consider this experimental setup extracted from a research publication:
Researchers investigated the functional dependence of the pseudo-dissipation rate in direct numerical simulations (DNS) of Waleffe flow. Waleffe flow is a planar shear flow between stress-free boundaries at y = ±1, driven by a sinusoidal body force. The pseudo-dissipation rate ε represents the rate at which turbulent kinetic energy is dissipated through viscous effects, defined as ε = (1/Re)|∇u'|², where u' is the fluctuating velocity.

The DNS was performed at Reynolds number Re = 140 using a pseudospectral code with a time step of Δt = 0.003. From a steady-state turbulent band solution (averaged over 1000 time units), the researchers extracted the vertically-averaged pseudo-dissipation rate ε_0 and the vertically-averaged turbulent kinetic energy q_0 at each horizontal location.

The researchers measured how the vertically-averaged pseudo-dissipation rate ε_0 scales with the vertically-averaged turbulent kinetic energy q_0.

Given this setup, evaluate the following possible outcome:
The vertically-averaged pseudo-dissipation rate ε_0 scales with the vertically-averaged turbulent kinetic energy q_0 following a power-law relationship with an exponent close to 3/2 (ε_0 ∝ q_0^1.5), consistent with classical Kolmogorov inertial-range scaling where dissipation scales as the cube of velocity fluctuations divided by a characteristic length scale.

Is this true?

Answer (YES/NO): NO